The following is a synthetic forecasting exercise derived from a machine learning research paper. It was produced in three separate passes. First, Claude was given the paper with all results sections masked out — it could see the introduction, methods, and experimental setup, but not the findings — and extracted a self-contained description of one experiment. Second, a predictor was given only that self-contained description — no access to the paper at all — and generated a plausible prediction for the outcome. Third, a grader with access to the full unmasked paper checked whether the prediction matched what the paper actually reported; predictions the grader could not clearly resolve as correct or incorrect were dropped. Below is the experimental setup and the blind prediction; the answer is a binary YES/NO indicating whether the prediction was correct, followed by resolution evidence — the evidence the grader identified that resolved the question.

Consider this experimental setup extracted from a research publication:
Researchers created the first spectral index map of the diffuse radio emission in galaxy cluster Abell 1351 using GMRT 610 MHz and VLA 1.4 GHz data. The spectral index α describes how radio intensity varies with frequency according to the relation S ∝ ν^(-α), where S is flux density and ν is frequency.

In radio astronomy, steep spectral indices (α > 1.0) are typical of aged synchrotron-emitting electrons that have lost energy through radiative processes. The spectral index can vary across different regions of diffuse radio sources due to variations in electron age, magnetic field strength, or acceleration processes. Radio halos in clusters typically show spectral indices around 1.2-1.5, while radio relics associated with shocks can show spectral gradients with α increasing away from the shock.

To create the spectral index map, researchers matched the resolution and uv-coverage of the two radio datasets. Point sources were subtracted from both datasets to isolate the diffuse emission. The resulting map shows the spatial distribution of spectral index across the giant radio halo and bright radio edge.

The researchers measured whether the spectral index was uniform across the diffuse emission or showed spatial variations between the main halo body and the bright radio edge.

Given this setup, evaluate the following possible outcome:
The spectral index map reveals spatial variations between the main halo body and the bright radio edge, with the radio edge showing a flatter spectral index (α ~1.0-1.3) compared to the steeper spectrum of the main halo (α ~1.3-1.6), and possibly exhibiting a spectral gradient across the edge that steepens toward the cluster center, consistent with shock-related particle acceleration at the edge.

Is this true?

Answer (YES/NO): NO